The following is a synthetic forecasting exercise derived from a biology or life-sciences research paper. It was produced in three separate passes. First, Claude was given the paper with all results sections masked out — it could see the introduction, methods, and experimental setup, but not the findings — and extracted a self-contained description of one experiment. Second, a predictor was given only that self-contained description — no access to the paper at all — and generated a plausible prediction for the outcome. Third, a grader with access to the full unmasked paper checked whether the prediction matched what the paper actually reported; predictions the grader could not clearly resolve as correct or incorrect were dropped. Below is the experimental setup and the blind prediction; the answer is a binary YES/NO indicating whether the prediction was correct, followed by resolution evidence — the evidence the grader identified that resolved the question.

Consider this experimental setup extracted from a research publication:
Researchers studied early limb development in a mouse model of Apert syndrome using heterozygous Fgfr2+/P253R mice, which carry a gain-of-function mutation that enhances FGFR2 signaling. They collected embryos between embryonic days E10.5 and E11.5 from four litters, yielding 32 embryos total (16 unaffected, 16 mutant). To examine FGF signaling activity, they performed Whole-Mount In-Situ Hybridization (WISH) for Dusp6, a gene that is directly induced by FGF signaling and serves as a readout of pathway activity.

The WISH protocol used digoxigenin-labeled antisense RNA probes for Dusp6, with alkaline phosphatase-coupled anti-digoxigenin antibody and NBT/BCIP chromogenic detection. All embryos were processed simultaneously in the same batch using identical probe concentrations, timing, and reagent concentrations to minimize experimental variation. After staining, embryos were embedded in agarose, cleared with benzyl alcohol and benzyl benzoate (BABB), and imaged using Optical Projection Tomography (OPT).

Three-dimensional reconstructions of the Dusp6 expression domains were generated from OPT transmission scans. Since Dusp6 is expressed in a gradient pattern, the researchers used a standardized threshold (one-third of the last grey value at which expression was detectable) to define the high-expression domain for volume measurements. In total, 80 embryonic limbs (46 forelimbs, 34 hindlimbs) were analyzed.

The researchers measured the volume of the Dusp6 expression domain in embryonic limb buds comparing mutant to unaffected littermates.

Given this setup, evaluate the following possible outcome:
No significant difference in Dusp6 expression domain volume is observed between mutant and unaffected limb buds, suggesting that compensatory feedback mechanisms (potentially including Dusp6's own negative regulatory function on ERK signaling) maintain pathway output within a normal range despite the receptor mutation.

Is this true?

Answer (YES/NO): NO